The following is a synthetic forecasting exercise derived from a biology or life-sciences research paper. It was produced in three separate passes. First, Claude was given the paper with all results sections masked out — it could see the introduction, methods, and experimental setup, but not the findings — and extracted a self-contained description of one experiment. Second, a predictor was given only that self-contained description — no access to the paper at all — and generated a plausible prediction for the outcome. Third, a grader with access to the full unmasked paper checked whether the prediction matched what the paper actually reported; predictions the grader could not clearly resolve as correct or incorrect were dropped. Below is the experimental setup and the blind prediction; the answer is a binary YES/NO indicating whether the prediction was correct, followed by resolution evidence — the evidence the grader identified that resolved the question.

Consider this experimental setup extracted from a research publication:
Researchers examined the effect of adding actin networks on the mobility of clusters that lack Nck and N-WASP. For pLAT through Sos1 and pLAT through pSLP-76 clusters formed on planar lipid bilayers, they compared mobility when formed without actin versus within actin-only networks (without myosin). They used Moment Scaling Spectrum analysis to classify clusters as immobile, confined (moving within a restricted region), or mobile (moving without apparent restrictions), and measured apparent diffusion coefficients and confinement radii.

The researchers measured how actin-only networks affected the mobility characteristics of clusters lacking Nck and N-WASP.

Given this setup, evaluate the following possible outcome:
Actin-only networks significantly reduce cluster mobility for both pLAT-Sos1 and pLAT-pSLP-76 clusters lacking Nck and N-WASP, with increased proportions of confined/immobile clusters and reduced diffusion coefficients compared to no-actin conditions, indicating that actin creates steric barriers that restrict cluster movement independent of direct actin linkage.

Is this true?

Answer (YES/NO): NO